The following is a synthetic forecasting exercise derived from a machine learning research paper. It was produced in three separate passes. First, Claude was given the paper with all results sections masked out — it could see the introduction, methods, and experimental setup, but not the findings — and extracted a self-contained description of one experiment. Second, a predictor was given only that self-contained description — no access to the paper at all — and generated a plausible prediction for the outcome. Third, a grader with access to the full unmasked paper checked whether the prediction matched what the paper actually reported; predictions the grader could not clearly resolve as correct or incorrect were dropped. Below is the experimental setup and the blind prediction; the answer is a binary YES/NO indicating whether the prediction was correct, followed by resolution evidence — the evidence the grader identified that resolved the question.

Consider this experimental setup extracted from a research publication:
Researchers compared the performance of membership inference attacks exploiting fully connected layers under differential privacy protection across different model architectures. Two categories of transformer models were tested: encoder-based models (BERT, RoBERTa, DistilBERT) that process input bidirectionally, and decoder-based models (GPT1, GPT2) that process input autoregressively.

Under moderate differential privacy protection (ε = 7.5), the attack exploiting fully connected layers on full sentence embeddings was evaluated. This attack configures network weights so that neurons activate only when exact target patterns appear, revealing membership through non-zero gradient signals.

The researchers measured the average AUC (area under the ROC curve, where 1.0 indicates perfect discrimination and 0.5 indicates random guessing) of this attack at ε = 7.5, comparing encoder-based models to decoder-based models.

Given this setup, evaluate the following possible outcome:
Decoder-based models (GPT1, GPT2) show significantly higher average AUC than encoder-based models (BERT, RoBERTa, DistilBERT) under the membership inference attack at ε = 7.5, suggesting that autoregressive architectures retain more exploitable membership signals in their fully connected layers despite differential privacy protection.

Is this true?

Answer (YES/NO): NO